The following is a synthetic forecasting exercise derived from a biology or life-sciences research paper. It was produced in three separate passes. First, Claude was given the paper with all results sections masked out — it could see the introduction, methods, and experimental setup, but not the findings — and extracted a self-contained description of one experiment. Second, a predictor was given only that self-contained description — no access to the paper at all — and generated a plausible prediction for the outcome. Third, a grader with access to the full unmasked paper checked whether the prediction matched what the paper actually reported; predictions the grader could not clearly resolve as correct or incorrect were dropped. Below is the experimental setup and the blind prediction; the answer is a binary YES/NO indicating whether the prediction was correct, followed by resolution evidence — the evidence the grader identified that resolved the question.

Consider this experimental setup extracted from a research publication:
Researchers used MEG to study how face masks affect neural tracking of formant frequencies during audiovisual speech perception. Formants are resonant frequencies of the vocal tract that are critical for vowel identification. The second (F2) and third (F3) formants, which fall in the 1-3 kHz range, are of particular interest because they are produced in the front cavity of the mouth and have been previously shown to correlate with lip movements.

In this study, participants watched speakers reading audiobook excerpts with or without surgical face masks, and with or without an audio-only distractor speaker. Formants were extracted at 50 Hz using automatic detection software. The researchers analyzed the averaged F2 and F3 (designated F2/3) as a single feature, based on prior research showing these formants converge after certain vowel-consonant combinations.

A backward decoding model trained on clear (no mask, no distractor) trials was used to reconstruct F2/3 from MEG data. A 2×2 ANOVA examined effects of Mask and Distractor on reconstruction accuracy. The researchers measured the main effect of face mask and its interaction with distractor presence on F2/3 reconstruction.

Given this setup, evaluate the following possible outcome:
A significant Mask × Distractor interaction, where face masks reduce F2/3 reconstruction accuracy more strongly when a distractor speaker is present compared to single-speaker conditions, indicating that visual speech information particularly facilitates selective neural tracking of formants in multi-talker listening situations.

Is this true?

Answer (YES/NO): NO